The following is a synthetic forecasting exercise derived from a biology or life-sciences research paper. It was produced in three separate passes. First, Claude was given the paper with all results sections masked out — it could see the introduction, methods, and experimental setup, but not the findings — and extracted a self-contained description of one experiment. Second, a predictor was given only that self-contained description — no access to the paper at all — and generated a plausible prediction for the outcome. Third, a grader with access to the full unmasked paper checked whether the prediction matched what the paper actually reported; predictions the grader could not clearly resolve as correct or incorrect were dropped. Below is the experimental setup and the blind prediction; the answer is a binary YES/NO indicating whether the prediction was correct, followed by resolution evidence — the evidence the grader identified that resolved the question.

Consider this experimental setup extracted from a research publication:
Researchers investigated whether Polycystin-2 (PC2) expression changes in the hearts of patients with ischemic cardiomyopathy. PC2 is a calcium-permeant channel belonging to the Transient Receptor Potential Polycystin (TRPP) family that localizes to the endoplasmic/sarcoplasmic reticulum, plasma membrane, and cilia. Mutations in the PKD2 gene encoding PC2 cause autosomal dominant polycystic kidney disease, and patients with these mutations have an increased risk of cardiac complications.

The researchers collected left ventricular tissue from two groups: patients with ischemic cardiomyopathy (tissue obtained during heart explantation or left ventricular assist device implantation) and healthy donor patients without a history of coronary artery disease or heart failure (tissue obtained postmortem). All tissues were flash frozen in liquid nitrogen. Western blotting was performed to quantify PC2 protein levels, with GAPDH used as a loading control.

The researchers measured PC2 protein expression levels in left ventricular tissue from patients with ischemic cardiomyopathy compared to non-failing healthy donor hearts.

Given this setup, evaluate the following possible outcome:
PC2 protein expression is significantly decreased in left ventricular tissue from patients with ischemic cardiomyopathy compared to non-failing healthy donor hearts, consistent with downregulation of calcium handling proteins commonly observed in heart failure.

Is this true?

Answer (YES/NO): NO